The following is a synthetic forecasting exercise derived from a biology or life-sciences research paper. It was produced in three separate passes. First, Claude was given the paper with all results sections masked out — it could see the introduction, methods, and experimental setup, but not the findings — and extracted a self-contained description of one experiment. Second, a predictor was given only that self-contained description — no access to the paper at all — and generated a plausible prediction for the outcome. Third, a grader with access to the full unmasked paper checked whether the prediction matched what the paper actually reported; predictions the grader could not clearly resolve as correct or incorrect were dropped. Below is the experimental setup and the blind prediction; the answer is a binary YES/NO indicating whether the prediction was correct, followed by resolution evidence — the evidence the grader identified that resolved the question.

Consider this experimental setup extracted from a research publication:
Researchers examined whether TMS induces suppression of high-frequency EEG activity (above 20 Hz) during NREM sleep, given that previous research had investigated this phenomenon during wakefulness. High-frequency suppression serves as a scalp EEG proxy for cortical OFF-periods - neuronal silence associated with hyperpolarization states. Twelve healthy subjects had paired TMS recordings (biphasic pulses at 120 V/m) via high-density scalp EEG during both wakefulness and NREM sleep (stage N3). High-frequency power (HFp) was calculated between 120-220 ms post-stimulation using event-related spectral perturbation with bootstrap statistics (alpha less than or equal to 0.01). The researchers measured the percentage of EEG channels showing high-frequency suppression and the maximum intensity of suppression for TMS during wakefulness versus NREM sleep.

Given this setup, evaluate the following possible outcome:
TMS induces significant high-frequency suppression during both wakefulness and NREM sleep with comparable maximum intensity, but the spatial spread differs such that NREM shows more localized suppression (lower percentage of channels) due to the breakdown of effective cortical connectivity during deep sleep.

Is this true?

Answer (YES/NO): NO